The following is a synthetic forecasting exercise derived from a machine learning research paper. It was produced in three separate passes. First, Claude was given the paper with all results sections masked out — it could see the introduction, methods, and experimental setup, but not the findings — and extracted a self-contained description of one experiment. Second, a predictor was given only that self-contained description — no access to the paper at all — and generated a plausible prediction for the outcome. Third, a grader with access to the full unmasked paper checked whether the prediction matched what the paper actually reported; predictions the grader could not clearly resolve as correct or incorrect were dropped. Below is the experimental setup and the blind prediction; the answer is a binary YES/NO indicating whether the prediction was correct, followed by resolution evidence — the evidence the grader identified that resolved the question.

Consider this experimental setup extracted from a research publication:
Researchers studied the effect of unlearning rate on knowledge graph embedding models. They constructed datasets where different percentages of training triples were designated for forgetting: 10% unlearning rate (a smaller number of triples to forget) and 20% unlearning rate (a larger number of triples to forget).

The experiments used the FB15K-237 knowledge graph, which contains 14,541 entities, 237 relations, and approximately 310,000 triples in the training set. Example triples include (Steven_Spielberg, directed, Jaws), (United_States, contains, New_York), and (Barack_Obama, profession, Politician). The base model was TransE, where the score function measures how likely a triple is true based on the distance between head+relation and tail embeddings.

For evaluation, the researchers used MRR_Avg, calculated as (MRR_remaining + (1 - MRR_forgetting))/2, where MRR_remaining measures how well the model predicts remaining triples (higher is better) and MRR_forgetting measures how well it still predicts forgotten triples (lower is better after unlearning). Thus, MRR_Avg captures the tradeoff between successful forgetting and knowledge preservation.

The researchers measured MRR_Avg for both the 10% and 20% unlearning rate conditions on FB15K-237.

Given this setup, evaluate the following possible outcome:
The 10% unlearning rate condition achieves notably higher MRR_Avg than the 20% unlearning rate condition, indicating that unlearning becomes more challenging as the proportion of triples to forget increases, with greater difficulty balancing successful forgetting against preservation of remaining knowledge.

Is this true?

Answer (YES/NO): NO